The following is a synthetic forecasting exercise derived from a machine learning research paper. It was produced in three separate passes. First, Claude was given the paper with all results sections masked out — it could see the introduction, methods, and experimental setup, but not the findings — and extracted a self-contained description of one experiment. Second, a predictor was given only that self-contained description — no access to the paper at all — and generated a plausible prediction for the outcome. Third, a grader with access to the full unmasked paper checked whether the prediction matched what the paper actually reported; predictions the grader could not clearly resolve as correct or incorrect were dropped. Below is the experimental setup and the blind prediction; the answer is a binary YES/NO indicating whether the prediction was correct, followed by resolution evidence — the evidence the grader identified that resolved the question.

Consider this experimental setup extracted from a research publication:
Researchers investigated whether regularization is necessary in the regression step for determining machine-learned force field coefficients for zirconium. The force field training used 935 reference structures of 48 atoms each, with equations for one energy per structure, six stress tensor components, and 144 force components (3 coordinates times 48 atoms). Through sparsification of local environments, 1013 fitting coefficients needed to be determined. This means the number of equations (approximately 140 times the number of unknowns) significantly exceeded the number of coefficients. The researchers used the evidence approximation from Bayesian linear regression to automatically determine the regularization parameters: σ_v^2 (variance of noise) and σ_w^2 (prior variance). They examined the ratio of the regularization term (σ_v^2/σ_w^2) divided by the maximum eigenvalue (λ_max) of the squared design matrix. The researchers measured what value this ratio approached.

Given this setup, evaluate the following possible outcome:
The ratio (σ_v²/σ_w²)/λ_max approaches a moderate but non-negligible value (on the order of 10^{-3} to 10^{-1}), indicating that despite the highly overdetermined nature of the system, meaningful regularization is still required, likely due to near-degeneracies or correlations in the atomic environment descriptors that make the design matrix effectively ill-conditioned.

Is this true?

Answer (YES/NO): NO